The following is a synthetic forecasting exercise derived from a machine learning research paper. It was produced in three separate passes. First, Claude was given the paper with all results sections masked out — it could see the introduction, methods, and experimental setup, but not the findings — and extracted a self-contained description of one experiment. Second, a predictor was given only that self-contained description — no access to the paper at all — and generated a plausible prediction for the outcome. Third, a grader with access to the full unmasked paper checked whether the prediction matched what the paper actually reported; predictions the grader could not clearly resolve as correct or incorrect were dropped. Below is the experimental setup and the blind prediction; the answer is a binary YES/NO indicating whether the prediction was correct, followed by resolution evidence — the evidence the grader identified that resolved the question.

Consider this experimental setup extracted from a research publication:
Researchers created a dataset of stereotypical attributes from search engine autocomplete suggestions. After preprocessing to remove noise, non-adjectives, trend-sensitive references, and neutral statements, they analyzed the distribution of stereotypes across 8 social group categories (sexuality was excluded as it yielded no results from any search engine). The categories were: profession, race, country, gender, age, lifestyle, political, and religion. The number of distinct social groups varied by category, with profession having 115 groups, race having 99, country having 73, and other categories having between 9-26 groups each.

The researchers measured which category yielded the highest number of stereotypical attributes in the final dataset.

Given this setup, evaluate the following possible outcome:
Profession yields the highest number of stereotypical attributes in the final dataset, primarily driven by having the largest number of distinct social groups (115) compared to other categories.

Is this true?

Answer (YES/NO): YES